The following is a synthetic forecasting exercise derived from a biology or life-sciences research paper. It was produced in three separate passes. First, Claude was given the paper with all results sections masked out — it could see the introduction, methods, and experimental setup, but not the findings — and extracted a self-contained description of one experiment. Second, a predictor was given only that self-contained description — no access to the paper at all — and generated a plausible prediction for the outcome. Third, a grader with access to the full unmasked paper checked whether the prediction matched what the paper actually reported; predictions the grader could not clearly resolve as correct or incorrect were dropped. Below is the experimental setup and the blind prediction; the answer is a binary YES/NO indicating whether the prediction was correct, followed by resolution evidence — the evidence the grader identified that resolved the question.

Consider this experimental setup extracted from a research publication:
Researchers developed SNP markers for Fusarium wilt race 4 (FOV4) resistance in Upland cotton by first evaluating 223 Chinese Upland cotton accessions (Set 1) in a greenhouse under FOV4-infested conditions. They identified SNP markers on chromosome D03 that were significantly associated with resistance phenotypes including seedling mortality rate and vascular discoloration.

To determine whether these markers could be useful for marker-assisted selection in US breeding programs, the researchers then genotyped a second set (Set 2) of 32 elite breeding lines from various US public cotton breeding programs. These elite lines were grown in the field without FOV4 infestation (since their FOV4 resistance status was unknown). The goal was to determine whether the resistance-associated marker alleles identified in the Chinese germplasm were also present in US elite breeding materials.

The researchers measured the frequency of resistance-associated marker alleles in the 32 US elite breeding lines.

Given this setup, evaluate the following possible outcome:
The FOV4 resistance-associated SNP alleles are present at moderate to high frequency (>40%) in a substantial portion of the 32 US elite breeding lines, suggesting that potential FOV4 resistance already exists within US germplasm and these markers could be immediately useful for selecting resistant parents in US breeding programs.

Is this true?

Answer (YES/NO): NO